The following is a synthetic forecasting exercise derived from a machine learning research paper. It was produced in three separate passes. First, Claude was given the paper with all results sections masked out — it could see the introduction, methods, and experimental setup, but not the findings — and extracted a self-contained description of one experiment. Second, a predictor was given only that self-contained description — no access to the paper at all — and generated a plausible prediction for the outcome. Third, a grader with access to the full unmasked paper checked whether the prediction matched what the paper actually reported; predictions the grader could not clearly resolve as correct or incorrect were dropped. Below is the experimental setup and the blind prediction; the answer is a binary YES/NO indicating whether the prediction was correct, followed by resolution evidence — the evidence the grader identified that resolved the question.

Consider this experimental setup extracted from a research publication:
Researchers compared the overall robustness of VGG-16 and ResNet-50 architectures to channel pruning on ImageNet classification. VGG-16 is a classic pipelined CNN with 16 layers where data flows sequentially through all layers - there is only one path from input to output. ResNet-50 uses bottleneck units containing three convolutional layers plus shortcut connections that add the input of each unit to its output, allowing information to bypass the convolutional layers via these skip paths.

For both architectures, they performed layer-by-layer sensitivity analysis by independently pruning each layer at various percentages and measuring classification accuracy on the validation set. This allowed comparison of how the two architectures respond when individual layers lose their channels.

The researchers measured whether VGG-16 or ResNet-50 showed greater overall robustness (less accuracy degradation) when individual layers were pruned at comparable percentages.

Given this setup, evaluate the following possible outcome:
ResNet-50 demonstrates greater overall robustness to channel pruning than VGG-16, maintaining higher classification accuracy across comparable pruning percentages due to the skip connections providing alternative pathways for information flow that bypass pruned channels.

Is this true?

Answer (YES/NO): YES